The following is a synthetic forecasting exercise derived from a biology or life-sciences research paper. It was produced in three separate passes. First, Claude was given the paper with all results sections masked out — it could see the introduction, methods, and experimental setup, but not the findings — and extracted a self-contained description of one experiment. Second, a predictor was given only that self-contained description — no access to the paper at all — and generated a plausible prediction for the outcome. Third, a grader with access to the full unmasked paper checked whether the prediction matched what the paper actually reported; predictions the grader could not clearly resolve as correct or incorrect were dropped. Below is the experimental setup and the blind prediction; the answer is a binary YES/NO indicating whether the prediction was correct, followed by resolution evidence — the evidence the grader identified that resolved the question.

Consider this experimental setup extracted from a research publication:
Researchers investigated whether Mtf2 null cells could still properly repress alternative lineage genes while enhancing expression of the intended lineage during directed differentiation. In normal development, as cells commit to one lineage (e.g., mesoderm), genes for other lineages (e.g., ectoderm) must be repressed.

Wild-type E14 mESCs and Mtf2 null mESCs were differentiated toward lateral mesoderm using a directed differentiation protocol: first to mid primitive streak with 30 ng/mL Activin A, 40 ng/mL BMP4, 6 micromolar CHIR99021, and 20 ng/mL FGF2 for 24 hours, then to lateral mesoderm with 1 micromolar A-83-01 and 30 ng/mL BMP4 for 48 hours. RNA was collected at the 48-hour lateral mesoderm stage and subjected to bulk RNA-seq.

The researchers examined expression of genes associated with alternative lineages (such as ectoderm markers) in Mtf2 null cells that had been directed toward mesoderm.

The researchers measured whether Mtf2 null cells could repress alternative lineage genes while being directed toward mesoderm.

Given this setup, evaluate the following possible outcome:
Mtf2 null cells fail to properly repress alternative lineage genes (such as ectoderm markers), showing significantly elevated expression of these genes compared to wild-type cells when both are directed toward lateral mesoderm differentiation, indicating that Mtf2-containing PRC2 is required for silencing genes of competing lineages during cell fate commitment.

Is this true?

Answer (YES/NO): NO